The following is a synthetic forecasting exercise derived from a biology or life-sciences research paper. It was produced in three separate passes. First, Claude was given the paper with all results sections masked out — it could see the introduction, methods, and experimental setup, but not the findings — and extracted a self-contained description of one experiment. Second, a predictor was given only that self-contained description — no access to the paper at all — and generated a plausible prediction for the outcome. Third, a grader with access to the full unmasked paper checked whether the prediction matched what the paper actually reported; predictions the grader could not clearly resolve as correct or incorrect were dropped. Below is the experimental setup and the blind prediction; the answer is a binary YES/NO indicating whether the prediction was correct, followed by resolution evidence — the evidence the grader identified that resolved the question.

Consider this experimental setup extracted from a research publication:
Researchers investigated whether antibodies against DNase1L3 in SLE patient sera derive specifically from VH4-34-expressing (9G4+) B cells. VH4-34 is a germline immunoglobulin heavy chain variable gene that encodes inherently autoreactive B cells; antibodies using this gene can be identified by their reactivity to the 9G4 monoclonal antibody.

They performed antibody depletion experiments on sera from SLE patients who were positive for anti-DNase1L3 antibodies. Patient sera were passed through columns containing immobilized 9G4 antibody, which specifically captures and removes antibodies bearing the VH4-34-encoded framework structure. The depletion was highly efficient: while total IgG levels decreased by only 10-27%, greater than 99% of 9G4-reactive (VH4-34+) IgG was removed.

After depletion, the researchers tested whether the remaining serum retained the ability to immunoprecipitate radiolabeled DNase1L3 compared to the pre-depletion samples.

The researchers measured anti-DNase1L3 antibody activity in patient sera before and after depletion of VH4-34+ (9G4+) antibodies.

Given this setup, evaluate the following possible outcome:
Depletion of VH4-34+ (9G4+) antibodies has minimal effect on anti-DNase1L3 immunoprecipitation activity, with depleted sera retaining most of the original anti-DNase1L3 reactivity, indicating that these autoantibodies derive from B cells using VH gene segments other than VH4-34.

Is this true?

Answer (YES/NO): NO